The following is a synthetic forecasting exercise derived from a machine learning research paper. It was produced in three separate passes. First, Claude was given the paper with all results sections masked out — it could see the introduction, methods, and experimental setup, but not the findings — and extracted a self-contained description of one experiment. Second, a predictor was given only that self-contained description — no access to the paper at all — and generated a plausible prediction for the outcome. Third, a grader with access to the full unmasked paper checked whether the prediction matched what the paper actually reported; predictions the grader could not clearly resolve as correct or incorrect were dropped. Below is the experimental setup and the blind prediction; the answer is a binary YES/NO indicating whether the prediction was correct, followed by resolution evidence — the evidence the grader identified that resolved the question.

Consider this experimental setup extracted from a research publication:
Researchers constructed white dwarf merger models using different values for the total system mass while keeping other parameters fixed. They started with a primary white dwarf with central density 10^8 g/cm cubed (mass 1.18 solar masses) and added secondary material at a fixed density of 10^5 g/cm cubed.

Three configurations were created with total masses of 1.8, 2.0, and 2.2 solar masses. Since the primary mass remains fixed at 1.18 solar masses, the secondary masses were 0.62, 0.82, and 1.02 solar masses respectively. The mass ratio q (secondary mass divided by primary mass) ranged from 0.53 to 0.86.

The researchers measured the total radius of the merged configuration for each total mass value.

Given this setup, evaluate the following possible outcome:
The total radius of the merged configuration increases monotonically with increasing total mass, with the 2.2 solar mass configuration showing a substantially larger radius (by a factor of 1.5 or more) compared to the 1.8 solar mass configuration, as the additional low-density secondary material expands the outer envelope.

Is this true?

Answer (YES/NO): NO